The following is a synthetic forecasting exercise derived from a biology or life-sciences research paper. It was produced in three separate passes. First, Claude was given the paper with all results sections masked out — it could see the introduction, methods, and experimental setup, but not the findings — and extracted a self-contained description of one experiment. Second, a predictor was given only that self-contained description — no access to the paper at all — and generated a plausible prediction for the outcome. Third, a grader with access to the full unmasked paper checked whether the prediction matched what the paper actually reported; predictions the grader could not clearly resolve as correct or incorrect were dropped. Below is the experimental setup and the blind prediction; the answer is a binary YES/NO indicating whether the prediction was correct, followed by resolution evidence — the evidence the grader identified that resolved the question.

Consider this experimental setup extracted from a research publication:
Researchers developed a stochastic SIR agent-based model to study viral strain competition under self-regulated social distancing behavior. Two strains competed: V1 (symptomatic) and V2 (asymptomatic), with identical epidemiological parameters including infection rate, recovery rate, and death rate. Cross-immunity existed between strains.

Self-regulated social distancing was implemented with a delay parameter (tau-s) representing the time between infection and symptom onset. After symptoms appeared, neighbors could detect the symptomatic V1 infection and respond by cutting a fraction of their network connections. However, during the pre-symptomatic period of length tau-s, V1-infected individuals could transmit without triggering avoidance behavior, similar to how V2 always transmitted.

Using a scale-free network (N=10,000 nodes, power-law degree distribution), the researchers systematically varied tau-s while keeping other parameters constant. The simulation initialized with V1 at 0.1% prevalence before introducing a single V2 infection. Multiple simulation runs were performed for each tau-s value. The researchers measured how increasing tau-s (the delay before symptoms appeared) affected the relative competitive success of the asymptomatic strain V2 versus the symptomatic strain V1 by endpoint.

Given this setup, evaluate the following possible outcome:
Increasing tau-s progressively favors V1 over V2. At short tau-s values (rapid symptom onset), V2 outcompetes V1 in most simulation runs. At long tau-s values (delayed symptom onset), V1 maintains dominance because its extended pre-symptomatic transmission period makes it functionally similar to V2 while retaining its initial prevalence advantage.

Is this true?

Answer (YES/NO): YES